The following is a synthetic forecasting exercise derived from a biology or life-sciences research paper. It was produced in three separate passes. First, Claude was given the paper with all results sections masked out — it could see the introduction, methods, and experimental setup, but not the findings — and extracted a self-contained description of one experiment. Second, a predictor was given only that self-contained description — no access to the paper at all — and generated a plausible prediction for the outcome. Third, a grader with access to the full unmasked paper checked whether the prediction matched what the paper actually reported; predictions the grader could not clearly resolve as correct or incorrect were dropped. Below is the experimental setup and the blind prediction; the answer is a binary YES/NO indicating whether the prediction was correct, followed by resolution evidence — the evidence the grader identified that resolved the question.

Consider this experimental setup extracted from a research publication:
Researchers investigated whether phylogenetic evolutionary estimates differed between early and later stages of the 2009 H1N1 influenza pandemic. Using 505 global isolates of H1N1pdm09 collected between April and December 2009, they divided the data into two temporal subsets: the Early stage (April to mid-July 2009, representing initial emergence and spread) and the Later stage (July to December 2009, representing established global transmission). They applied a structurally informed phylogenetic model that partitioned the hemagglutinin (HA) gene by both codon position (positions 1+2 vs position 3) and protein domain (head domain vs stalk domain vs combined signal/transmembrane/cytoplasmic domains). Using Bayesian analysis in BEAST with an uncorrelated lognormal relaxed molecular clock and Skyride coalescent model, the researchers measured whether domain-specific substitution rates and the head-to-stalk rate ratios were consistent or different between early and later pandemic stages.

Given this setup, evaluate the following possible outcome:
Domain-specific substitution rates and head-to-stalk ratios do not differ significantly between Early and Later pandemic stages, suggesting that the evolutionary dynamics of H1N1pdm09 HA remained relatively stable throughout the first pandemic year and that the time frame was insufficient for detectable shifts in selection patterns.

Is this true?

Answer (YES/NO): NO